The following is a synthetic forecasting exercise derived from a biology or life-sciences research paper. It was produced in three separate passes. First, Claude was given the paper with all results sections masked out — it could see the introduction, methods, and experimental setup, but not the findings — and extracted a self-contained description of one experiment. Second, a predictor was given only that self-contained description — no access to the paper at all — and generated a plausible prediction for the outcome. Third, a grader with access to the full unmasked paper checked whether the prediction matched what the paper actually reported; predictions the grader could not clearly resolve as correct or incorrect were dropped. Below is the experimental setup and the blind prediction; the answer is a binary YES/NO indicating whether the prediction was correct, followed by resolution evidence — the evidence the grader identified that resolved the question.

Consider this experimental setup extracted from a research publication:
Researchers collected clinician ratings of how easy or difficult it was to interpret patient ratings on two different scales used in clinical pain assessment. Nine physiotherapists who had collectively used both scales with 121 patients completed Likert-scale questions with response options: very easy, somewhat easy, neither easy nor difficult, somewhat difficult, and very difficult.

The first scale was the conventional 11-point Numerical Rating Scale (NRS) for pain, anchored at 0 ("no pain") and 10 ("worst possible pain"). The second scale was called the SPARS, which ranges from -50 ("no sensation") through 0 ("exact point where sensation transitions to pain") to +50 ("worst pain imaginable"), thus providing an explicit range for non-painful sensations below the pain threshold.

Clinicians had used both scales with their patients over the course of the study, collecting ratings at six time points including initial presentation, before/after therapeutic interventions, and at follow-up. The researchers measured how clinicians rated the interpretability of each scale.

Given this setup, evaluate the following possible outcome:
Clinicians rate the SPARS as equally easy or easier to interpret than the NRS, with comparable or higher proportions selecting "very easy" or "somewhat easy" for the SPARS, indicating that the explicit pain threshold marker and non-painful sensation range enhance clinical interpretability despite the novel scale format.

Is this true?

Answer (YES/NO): YES